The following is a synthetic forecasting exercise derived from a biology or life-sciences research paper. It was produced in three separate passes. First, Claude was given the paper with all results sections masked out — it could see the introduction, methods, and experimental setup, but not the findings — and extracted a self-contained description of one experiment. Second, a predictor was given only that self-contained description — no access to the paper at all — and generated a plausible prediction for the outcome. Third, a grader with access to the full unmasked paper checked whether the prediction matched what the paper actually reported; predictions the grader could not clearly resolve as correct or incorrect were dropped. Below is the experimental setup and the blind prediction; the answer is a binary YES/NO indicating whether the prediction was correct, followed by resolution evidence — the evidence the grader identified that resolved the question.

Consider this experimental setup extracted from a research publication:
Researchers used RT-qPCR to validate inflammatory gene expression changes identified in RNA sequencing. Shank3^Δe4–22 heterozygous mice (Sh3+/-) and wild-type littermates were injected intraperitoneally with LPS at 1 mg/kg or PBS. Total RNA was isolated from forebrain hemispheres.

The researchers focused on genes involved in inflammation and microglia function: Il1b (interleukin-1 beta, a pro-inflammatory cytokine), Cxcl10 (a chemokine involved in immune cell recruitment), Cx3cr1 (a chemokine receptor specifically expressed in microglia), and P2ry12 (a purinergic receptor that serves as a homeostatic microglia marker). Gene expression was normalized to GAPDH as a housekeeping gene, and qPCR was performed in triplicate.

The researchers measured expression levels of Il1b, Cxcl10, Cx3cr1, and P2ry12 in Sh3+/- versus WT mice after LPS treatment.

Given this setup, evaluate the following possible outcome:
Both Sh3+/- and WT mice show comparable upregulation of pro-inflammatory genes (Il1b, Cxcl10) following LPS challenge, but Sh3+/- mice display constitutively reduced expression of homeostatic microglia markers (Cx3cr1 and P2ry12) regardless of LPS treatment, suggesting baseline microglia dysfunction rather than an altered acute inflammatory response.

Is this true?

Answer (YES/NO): NO